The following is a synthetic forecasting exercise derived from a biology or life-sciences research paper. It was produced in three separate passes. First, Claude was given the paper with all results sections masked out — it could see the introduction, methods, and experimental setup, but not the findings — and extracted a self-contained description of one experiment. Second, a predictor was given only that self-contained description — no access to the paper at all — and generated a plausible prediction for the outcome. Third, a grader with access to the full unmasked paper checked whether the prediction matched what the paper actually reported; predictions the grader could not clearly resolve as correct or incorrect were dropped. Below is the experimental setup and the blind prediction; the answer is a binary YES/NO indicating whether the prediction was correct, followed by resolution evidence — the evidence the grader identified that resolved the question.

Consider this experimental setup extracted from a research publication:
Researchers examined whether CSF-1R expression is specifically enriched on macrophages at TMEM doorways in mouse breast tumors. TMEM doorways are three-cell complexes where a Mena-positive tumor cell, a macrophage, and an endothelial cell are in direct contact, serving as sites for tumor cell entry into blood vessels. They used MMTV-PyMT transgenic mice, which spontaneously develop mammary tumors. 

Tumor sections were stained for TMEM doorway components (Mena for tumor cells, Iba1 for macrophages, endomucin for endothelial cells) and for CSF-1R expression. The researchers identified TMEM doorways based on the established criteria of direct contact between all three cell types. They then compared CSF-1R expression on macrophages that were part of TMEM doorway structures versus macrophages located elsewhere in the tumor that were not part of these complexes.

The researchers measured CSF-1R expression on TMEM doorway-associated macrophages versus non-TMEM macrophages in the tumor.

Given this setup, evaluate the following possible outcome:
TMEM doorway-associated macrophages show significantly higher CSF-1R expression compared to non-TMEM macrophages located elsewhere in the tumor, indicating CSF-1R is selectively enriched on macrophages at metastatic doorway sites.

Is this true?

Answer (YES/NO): NO